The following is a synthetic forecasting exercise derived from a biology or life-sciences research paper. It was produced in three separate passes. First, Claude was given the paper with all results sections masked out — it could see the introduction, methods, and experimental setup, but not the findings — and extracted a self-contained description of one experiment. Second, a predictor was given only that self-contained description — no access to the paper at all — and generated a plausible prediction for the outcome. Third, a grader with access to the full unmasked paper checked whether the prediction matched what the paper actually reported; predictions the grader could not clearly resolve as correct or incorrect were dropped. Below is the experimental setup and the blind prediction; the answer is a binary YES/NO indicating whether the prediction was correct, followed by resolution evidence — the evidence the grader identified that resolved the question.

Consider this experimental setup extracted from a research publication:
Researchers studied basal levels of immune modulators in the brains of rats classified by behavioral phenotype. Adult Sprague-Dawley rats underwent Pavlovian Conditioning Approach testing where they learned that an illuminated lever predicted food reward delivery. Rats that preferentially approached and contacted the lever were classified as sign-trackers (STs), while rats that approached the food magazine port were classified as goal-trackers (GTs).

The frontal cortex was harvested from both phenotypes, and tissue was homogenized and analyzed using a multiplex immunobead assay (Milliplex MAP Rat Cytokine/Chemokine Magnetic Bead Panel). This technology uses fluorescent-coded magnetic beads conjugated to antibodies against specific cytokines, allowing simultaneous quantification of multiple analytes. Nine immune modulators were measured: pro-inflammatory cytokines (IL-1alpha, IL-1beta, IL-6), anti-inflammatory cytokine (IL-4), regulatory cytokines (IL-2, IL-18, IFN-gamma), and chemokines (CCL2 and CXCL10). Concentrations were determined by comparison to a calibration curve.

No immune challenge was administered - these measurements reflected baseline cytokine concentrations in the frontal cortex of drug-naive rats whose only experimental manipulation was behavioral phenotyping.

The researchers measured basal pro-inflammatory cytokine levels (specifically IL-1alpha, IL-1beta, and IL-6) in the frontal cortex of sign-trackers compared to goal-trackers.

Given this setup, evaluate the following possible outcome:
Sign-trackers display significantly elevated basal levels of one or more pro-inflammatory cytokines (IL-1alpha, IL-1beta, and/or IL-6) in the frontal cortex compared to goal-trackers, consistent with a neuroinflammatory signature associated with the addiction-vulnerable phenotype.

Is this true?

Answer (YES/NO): YES